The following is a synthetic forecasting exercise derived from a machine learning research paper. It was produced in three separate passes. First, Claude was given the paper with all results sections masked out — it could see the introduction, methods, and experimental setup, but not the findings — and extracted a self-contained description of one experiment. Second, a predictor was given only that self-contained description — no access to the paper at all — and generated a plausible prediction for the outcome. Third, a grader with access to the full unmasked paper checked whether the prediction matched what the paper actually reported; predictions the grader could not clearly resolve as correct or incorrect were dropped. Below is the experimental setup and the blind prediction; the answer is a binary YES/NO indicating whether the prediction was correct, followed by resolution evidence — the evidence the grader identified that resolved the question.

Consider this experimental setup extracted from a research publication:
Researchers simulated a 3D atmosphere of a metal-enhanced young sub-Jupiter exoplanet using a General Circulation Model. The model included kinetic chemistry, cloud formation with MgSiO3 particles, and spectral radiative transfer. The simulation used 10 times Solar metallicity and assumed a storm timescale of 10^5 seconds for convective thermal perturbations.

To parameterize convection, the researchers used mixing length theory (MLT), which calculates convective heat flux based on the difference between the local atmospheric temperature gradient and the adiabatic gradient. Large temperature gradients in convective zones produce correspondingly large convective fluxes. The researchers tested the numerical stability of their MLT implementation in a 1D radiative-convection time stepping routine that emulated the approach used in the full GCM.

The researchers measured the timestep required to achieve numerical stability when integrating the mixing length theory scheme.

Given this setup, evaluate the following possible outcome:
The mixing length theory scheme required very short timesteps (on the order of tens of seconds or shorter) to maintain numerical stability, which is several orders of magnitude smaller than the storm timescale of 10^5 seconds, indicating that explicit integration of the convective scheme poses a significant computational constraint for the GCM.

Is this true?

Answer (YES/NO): NO